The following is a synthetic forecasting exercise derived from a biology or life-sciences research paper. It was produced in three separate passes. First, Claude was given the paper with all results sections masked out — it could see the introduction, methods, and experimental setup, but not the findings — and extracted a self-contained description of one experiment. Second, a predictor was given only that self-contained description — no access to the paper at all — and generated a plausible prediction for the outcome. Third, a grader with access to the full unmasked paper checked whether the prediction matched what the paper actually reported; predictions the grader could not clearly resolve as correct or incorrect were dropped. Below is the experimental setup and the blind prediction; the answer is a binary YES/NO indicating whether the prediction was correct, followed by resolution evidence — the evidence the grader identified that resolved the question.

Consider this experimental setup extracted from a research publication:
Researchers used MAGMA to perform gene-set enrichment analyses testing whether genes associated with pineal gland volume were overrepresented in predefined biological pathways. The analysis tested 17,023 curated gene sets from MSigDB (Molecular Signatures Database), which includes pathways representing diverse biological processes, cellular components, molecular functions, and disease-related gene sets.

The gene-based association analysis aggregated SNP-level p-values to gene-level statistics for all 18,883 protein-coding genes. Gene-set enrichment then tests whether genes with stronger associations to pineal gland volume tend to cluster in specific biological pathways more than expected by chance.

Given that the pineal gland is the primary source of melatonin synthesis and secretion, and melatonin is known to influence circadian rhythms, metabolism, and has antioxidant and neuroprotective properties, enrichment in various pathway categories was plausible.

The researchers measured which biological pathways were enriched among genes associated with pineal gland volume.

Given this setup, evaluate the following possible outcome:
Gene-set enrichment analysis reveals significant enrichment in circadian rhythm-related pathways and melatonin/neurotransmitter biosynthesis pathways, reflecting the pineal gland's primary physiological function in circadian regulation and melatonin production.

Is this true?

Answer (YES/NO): NO